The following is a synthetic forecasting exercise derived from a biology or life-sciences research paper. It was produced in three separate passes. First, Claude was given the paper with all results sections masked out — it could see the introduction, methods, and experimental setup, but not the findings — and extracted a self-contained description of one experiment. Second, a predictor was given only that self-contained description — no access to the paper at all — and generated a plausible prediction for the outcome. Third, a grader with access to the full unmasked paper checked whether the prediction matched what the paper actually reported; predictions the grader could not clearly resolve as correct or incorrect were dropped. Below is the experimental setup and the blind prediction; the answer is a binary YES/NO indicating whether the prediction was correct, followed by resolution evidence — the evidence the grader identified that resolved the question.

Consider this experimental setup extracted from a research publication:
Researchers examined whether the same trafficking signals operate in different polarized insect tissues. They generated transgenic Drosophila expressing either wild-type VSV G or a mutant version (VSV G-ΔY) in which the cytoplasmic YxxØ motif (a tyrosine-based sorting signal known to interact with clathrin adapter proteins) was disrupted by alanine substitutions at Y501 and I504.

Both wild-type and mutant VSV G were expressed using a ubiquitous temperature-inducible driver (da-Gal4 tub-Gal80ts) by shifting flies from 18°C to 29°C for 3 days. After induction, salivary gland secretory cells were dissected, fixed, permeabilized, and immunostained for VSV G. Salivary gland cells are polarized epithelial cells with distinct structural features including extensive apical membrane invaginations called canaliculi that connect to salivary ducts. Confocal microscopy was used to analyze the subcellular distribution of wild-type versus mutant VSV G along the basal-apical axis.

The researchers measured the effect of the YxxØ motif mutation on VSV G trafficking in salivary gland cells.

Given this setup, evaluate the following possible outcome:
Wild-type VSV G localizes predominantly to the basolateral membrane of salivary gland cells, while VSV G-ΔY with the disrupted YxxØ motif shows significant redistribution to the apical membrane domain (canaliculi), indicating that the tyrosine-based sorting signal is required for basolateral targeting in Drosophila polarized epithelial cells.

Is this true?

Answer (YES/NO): NO